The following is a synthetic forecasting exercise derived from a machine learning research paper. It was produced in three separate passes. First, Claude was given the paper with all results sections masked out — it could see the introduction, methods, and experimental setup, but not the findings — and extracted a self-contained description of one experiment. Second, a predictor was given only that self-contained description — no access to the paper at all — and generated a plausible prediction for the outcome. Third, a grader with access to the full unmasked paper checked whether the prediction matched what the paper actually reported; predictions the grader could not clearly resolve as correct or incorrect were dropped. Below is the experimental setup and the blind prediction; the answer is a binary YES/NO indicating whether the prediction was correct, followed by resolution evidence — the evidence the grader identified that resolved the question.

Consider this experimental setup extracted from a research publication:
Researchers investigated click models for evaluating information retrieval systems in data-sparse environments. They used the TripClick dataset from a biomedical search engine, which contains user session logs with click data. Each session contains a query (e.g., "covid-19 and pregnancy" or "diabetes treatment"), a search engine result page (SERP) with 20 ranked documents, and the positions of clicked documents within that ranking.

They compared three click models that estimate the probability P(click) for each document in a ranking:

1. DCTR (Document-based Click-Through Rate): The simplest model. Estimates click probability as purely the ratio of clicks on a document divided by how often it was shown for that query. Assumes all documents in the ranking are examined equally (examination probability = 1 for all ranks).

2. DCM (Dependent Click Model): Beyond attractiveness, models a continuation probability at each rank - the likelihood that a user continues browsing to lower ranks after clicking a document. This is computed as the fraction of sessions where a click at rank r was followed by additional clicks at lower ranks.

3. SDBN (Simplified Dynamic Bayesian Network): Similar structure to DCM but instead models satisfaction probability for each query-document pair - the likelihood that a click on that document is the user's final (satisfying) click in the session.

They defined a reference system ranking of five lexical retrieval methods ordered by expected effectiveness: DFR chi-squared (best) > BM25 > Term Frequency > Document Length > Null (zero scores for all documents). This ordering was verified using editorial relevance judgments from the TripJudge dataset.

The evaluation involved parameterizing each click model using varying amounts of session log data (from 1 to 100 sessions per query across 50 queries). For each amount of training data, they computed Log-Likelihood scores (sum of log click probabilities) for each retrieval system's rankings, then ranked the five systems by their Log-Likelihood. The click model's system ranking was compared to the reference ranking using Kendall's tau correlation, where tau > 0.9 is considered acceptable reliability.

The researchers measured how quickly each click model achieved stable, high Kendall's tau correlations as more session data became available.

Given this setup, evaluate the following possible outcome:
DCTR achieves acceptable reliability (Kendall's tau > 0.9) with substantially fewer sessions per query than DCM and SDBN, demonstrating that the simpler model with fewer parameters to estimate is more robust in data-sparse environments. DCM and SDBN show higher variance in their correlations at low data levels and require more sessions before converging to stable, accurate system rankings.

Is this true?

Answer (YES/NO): YES